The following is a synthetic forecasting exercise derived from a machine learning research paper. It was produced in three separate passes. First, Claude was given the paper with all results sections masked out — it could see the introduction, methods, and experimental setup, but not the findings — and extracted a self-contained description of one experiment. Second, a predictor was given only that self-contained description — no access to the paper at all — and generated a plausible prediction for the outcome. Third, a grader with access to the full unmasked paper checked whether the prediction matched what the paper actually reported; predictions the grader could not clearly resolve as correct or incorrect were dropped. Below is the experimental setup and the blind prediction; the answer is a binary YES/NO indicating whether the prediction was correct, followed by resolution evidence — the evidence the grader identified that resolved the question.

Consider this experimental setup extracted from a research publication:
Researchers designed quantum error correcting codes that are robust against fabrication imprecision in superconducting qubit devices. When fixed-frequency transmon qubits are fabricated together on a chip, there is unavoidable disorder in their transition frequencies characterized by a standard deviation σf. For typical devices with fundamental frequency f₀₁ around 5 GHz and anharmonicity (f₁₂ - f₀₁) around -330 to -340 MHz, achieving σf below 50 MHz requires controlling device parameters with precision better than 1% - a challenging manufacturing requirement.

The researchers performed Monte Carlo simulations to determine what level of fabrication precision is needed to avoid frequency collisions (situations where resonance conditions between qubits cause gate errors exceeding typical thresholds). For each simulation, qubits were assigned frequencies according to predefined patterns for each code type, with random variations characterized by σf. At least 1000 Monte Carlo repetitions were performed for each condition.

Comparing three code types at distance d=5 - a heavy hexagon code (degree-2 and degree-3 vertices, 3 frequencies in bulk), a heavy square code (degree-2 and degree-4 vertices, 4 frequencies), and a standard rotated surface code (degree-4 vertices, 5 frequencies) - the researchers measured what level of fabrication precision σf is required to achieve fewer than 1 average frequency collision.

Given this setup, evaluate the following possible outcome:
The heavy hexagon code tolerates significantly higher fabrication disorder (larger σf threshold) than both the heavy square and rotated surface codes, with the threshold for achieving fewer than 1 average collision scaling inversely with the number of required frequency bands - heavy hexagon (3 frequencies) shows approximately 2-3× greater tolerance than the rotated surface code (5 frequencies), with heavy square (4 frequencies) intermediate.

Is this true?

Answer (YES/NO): NO